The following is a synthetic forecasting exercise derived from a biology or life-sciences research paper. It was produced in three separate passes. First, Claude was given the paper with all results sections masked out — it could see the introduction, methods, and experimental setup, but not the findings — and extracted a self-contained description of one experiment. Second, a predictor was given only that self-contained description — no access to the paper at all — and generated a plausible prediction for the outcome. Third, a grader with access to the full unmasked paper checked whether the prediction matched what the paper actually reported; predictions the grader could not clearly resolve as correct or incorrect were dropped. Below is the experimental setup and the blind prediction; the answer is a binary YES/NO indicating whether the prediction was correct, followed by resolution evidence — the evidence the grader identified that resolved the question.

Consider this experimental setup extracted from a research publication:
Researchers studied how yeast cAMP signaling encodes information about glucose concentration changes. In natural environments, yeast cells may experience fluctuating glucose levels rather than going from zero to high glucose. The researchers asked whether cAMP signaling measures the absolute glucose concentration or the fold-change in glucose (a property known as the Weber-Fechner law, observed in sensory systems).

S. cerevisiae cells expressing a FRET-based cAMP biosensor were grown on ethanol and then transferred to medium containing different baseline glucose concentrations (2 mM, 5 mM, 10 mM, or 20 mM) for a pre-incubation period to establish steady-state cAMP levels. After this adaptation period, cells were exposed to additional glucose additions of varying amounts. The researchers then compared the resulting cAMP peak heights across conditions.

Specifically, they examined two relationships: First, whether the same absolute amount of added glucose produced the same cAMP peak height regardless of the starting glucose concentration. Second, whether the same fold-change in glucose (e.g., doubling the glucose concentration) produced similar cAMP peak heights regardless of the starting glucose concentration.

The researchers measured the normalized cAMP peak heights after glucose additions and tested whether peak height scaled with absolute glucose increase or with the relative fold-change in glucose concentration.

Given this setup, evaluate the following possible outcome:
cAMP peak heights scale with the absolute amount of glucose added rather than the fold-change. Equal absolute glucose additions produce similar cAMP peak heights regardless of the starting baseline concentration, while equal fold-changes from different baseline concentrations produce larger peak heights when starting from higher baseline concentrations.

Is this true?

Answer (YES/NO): NO